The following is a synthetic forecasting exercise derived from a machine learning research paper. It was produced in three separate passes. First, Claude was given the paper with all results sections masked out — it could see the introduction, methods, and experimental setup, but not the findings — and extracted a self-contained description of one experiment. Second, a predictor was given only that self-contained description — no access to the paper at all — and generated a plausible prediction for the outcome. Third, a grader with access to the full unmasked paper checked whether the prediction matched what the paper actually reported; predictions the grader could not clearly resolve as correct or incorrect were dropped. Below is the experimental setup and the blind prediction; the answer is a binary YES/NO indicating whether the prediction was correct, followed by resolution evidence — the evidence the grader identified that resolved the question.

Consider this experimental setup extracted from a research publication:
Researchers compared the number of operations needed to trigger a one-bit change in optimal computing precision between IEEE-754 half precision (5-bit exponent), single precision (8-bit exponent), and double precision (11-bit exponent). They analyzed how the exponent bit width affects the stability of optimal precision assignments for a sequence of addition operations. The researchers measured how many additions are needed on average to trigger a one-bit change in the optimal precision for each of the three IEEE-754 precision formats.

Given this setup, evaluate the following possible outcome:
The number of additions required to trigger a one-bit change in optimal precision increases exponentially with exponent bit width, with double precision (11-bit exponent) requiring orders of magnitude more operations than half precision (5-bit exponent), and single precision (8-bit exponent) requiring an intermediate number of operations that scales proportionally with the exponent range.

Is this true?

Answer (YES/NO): YES